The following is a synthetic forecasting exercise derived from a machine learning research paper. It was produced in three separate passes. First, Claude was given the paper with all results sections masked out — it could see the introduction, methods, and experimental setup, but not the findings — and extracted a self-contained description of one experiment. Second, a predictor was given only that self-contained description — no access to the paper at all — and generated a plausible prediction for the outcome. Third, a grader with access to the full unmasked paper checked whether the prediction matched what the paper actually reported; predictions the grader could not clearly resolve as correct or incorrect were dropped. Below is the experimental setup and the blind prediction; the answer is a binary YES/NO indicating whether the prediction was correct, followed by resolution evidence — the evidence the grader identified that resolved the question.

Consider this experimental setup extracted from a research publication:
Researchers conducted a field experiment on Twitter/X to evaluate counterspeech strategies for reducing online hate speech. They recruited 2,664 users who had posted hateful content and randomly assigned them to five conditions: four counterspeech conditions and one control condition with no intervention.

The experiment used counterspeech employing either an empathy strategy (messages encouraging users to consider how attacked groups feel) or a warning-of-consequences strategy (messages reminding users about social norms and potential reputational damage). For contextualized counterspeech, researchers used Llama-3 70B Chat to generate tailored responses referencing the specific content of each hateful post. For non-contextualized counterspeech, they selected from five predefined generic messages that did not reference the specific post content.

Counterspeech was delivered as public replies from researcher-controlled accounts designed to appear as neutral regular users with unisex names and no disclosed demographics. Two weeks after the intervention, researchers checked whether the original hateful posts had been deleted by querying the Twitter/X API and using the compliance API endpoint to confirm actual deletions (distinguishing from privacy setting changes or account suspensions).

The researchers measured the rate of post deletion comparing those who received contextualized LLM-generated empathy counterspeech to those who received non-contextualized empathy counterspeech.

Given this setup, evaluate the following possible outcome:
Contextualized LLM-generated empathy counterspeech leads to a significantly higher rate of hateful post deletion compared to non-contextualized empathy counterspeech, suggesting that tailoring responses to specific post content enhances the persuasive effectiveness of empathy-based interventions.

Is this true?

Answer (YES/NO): NO